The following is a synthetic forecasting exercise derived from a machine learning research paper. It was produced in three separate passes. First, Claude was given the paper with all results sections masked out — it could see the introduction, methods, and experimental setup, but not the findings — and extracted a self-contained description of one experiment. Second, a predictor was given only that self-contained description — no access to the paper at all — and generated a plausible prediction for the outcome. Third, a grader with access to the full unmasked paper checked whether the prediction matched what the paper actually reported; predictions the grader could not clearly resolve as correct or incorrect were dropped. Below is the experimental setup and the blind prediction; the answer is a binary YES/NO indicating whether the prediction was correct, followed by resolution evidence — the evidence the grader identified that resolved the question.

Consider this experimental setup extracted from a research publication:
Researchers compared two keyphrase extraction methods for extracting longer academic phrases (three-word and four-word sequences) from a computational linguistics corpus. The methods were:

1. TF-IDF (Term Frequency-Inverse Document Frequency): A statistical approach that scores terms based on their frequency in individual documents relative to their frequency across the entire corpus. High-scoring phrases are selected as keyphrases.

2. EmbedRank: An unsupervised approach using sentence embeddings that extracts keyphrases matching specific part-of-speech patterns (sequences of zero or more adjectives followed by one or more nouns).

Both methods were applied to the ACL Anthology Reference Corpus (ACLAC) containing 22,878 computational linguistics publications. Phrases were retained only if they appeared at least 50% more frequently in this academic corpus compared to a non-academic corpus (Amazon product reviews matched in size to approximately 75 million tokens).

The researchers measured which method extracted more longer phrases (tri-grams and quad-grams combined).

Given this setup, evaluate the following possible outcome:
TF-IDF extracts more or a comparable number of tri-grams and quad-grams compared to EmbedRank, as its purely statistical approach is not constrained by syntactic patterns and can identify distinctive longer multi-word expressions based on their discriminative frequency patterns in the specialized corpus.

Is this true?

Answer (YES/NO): NO